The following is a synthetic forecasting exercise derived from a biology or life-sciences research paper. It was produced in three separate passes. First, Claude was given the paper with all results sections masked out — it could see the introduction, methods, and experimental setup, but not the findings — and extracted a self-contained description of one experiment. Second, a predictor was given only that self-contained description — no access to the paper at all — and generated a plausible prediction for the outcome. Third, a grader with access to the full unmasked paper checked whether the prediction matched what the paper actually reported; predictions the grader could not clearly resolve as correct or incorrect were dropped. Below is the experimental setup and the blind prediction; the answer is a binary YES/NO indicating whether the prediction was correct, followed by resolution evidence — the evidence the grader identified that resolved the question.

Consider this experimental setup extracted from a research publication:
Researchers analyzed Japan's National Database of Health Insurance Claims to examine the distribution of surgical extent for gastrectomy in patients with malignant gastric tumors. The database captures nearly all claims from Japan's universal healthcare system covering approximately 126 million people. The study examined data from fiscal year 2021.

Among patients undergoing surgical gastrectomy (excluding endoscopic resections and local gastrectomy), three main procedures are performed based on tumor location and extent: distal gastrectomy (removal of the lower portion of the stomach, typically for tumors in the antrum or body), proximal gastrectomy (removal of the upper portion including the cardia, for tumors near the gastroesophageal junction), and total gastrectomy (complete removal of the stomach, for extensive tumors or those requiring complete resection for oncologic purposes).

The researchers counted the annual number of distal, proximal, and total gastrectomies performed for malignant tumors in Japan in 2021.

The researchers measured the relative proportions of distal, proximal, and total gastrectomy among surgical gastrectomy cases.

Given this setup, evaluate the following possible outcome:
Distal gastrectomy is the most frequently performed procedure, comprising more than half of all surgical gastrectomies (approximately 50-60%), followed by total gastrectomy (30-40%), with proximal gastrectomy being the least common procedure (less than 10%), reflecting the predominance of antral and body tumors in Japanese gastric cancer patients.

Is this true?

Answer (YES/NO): NO